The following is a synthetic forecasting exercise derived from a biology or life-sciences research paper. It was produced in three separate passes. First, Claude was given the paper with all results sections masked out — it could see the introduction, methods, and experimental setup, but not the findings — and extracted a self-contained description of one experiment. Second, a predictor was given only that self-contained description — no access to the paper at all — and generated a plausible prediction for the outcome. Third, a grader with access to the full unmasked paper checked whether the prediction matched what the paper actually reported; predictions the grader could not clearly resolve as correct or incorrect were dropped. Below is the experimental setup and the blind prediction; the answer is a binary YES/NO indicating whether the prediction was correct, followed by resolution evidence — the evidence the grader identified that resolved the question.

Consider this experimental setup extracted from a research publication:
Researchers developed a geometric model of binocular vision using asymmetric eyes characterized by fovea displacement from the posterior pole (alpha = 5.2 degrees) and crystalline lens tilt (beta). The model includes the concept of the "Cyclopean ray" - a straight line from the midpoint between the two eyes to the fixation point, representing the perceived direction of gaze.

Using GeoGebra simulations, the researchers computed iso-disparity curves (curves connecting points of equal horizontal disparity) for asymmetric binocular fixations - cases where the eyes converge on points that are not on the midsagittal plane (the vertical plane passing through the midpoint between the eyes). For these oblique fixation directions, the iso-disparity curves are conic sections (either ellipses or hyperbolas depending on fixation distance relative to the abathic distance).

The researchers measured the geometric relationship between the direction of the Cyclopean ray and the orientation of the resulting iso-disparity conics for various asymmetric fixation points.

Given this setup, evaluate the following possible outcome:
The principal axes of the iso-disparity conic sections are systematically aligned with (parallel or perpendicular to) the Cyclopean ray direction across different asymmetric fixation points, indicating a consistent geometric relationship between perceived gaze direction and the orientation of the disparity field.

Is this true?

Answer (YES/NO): YES